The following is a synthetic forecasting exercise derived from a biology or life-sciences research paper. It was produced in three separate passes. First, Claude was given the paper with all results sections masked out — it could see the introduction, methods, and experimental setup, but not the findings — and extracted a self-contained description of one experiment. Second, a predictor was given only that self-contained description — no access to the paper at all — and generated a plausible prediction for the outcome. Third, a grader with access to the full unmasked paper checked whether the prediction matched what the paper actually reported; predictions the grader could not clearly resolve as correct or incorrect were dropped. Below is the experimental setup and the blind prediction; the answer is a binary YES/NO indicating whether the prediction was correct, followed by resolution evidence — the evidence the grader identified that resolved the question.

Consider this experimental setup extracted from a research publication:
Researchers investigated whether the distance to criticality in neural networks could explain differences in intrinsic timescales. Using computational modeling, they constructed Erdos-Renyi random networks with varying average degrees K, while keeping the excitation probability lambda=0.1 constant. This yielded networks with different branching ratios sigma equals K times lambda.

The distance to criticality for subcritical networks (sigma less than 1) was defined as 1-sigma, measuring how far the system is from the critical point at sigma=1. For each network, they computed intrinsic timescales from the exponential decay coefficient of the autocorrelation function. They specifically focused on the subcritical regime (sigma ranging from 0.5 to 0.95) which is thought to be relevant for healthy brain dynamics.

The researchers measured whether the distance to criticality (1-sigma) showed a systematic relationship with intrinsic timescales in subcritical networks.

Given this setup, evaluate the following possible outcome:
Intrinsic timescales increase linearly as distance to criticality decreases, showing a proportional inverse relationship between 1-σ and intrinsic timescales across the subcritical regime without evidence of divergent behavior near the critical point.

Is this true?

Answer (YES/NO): NO